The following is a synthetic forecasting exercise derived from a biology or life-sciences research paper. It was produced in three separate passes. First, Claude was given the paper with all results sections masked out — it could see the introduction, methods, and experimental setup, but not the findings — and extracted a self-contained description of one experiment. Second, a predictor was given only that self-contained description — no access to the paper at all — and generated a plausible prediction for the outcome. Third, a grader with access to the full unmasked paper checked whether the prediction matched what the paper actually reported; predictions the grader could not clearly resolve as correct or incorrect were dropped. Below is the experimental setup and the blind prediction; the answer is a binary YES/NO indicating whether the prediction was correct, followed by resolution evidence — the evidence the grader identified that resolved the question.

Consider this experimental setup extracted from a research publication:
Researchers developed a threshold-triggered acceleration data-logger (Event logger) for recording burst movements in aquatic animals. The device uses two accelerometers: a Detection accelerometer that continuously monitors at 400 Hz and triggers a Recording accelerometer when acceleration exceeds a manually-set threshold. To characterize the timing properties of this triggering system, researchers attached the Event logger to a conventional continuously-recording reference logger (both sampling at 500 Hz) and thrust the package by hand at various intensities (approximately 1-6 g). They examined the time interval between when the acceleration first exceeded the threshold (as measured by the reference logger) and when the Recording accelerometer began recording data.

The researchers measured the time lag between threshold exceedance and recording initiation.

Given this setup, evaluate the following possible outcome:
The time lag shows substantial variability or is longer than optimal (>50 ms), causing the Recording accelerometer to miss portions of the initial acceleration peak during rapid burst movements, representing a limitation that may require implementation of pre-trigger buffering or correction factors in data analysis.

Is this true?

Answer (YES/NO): NO